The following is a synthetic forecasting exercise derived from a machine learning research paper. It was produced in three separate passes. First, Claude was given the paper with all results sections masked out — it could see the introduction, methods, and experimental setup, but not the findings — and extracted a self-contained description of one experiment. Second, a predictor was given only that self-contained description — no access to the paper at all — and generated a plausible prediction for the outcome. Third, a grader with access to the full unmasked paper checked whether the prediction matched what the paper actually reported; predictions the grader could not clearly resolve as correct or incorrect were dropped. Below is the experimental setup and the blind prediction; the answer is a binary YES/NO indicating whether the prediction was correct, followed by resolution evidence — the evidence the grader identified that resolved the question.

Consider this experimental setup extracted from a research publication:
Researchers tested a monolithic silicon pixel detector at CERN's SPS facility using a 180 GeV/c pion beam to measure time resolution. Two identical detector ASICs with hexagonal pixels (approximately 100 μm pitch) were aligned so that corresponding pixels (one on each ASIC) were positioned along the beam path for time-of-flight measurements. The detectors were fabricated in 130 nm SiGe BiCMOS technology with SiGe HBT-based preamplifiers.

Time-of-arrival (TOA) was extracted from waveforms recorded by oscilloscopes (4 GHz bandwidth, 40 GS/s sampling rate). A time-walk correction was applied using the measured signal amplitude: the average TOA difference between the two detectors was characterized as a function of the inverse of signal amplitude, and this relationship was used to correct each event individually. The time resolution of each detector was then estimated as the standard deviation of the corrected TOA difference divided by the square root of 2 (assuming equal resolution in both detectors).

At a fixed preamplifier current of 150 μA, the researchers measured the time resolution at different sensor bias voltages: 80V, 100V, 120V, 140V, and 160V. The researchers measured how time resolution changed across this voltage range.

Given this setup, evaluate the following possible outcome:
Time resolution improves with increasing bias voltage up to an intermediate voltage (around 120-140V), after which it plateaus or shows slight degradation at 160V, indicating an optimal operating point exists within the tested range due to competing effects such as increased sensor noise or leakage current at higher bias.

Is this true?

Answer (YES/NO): NO